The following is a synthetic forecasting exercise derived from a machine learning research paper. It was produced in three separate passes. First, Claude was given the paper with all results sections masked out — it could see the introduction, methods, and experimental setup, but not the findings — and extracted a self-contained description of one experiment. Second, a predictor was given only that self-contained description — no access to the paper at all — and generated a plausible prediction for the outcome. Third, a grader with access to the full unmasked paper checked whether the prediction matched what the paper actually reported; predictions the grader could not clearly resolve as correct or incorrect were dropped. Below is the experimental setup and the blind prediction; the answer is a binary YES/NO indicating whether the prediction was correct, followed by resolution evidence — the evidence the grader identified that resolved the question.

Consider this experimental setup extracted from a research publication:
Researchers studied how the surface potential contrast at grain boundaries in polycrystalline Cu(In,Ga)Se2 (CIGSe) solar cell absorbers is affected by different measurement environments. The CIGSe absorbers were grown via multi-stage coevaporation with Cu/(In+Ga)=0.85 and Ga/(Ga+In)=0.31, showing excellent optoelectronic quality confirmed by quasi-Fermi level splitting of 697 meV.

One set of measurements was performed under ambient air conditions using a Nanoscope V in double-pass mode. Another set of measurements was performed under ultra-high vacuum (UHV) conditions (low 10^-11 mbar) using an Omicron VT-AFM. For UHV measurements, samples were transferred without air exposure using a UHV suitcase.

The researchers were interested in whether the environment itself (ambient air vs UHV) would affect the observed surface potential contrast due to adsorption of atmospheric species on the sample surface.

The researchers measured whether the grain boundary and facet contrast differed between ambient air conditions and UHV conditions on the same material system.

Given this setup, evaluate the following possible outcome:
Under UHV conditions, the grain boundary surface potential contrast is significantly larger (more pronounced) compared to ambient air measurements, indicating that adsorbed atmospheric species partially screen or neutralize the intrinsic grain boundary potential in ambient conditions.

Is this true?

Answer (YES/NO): NO